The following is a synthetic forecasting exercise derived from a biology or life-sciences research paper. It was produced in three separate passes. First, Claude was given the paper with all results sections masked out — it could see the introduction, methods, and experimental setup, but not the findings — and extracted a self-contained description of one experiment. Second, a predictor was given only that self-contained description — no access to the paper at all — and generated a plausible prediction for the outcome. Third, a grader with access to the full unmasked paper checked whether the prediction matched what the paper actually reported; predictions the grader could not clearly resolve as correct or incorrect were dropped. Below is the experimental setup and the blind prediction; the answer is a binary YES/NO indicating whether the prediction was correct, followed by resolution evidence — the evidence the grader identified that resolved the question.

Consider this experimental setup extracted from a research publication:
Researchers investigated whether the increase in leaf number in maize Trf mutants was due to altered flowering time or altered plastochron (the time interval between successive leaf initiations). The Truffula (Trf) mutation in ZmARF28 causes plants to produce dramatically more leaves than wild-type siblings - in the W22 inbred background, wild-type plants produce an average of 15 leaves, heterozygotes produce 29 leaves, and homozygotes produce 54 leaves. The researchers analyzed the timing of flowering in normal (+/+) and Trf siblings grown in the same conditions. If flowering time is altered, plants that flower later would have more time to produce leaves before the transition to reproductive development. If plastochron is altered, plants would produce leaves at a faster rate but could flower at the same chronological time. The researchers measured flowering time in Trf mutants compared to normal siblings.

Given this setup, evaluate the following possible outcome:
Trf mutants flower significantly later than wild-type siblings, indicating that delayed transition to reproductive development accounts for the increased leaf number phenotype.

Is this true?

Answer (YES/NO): NO